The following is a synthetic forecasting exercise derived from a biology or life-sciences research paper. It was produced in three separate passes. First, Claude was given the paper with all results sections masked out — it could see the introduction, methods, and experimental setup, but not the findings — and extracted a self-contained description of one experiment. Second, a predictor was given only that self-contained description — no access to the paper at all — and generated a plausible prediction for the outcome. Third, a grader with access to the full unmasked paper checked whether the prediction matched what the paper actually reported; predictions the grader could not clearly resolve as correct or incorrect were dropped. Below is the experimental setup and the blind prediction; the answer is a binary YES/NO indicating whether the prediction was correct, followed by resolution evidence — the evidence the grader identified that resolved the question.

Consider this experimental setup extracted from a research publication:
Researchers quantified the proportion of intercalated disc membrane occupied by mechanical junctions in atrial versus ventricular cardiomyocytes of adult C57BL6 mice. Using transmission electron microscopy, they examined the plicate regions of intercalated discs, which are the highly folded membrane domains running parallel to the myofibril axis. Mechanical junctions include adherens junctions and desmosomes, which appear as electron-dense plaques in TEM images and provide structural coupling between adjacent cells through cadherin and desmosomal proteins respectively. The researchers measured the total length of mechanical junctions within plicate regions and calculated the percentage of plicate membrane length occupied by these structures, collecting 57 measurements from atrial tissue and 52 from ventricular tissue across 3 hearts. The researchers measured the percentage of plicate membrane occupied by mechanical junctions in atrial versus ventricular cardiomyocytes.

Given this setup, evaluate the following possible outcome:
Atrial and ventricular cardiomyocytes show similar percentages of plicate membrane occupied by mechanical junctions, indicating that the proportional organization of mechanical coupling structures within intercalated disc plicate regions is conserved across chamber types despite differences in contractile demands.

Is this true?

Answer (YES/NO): YES